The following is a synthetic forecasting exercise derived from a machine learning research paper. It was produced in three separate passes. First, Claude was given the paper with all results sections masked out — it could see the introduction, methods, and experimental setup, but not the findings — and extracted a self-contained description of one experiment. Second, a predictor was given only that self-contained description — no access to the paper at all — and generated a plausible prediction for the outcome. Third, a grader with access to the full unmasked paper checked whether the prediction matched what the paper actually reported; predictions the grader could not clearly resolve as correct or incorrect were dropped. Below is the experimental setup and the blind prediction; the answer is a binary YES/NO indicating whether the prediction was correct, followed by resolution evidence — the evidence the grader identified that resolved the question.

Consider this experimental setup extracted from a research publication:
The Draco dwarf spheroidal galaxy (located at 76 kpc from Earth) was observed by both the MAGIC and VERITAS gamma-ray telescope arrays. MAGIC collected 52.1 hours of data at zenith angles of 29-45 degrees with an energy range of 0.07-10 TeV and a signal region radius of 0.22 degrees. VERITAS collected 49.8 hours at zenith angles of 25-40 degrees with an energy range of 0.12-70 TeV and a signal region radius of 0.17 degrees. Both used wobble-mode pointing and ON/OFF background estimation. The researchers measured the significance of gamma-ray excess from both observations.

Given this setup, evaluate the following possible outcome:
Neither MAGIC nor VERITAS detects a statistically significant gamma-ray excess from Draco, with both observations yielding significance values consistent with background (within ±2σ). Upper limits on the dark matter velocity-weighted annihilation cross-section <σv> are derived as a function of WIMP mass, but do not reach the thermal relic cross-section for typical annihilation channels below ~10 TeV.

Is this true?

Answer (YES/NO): YES